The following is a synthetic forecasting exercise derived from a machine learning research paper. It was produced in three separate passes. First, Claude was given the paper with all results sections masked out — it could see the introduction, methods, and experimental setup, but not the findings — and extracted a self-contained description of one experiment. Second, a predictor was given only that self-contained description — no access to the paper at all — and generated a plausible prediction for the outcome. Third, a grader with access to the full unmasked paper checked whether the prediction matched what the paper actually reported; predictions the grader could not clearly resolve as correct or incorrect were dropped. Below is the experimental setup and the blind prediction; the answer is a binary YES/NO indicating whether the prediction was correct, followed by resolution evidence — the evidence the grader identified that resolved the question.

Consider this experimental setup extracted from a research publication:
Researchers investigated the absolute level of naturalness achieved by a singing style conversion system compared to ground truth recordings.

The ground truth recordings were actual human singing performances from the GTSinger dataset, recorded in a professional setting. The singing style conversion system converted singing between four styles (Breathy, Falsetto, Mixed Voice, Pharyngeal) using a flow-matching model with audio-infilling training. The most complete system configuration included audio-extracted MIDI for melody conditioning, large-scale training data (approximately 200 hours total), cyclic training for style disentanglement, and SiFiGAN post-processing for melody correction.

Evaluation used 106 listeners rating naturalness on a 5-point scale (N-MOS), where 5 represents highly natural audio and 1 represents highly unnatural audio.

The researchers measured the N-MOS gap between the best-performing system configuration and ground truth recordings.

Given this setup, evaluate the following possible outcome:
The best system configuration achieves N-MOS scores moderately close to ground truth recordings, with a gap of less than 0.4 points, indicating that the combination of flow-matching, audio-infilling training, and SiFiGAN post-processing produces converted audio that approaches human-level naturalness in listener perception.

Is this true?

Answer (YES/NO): NO